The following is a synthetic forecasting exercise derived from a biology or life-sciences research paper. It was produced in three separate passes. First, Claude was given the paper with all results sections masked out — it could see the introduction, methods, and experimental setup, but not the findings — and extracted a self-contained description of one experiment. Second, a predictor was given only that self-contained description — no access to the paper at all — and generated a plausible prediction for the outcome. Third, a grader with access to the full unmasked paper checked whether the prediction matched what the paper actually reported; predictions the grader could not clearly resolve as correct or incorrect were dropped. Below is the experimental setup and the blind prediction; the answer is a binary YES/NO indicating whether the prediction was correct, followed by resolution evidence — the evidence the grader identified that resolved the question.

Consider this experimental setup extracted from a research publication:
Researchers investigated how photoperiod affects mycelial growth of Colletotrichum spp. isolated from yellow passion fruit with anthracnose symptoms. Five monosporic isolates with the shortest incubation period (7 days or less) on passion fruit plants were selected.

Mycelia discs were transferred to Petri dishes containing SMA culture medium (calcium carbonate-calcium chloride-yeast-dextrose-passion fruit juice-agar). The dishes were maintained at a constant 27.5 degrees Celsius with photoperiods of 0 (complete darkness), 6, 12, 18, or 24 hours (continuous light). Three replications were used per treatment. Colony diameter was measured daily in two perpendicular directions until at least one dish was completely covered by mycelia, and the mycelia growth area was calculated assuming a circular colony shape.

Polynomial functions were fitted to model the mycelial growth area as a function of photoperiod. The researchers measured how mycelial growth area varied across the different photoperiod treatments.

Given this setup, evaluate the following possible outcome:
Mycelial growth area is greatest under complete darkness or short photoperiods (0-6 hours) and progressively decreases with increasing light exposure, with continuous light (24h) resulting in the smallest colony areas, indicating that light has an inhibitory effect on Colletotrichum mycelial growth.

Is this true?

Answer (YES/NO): NO